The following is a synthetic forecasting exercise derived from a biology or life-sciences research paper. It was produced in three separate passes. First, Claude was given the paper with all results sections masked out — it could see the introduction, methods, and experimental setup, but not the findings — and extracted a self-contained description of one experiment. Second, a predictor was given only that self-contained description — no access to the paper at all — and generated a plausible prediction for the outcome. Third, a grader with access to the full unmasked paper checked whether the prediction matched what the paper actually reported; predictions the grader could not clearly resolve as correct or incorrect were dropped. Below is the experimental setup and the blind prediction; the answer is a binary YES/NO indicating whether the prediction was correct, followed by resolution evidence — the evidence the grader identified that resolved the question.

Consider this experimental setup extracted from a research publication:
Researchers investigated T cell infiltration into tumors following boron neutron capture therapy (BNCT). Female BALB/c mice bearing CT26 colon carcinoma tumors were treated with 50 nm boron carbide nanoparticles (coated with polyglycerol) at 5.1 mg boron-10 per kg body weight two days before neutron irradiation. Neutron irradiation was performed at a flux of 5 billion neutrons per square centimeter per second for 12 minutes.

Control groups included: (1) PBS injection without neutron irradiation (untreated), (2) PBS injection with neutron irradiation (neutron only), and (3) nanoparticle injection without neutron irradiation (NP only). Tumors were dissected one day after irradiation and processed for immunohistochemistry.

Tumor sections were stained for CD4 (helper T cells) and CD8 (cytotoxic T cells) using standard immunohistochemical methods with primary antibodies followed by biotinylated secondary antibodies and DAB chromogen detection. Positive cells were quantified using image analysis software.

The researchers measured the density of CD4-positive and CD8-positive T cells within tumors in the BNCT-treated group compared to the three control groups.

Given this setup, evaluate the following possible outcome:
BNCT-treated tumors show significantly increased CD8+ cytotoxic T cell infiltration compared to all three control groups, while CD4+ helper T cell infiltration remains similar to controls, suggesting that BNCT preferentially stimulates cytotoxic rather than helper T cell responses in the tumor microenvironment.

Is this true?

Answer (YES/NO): NO